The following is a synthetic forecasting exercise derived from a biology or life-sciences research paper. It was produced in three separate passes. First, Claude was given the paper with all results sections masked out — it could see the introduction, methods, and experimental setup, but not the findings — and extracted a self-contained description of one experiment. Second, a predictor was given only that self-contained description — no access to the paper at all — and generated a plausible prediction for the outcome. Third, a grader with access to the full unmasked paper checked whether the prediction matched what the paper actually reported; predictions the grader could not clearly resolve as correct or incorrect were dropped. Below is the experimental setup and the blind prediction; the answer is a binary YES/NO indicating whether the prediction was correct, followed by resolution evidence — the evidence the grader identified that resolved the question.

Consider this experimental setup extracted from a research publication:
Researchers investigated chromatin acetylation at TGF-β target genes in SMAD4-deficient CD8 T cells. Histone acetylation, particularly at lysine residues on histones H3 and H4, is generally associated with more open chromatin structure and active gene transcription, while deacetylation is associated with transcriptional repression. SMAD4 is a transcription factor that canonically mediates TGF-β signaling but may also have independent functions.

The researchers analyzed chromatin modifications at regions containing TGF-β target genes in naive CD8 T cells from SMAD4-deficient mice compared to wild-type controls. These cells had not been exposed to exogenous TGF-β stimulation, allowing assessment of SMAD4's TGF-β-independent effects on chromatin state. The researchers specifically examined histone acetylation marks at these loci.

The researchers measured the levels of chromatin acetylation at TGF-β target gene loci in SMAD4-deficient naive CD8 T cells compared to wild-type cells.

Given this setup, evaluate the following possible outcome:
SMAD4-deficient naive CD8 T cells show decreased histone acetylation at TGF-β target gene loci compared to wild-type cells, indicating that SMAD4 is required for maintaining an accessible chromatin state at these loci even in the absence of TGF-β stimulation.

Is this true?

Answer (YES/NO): NO